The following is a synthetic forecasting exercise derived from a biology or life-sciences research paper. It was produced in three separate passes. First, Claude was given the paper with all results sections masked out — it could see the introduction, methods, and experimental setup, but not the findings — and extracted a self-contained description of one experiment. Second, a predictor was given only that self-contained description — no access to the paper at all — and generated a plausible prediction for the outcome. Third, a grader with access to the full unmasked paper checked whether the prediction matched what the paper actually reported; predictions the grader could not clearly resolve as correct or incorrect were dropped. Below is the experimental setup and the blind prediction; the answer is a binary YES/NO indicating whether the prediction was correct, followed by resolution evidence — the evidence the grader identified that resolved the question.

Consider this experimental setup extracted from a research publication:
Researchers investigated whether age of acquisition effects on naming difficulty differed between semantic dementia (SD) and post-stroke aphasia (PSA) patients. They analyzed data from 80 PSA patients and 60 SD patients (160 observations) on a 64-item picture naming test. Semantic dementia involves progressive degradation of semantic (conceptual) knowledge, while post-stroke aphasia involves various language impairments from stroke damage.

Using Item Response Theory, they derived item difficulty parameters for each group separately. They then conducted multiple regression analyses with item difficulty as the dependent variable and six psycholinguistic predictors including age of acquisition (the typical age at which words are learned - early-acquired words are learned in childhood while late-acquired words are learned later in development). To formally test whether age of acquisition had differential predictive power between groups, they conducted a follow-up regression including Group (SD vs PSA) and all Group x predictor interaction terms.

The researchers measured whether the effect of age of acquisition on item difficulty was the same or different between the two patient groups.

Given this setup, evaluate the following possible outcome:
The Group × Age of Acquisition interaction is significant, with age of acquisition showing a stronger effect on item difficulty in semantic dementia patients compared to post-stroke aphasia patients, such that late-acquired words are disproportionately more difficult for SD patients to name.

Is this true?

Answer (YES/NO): NO